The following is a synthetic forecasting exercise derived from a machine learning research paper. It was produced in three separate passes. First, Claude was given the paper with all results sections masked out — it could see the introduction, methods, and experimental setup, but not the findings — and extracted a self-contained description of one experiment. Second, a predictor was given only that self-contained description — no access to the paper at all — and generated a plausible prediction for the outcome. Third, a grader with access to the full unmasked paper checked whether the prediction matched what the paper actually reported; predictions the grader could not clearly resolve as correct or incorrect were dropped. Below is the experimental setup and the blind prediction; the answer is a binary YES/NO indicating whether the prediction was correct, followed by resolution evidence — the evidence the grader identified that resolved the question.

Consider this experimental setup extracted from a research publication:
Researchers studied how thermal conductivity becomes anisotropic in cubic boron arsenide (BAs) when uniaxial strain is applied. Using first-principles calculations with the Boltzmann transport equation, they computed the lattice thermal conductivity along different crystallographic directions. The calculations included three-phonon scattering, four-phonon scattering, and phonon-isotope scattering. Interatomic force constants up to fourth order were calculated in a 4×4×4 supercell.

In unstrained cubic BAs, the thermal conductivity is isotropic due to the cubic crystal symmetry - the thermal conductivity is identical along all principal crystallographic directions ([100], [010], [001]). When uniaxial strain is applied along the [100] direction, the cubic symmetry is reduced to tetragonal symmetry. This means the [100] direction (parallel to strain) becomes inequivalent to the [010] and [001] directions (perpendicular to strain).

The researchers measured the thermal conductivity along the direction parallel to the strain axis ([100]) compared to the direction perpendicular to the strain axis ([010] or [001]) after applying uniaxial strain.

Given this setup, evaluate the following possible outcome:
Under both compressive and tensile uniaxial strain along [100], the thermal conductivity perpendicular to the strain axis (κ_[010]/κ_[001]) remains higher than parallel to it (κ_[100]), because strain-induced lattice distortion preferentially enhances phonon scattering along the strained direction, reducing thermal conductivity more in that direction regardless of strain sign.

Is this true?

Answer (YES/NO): NO